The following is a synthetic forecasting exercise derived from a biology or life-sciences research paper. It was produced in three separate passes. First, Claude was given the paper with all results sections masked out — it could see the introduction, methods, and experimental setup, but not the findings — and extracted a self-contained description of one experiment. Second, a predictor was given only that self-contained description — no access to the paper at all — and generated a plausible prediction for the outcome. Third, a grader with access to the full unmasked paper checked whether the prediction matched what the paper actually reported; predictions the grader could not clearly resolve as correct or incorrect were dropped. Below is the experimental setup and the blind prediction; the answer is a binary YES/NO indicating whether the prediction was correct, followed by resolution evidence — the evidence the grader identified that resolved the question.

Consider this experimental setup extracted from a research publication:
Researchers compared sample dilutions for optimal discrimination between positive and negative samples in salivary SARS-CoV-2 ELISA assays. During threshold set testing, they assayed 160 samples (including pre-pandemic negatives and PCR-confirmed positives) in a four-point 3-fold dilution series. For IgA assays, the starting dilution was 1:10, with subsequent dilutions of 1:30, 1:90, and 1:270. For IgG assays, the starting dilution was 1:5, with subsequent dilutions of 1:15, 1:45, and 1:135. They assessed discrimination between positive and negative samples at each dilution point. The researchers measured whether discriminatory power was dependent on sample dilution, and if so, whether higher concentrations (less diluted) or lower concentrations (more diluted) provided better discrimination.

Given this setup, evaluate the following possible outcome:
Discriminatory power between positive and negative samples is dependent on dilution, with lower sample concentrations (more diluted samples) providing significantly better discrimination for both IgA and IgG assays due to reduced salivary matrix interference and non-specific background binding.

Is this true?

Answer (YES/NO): NO